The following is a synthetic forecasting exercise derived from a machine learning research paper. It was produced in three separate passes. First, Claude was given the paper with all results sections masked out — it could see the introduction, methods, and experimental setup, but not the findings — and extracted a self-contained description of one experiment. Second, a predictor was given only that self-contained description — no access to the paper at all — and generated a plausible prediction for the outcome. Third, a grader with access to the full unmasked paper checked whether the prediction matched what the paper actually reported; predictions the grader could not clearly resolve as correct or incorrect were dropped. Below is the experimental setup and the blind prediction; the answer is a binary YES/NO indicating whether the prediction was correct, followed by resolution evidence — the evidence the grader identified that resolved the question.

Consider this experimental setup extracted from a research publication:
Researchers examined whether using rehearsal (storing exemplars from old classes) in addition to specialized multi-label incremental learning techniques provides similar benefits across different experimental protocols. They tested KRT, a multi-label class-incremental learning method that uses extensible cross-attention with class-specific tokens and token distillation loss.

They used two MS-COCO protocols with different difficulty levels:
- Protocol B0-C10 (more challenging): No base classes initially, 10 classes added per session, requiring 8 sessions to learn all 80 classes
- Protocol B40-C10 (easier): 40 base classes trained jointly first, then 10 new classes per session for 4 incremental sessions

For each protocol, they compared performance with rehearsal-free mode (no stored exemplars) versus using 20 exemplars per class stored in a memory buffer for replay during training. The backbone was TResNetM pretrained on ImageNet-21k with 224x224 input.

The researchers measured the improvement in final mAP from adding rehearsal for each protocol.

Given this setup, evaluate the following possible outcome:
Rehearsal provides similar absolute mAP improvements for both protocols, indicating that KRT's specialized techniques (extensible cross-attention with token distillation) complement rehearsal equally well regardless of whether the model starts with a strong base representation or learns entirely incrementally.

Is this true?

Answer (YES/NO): NO